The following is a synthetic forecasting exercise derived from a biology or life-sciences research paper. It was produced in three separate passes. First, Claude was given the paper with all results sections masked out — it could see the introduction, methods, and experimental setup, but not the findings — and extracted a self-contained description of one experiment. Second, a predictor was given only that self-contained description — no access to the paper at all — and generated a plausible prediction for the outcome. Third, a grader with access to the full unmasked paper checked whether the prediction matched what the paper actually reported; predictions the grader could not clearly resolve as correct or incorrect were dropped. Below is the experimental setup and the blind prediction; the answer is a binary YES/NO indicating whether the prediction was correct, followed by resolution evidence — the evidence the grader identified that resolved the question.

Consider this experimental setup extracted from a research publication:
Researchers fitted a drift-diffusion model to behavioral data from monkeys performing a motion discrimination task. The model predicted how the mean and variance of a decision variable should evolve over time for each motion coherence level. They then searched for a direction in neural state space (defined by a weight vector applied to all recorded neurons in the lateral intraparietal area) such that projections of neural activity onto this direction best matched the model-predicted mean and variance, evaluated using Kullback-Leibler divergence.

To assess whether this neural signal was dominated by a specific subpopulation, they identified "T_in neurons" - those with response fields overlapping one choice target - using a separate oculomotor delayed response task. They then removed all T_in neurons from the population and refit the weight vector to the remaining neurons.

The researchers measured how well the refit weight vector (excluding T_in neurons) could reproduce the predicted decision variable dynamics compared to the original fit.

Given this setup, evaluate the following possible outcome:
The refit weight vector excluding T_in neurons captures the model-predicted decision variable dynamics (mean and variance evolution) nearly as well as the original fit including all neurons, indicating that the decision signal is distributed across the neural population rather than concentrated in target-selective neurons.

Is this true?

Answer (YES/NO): NO